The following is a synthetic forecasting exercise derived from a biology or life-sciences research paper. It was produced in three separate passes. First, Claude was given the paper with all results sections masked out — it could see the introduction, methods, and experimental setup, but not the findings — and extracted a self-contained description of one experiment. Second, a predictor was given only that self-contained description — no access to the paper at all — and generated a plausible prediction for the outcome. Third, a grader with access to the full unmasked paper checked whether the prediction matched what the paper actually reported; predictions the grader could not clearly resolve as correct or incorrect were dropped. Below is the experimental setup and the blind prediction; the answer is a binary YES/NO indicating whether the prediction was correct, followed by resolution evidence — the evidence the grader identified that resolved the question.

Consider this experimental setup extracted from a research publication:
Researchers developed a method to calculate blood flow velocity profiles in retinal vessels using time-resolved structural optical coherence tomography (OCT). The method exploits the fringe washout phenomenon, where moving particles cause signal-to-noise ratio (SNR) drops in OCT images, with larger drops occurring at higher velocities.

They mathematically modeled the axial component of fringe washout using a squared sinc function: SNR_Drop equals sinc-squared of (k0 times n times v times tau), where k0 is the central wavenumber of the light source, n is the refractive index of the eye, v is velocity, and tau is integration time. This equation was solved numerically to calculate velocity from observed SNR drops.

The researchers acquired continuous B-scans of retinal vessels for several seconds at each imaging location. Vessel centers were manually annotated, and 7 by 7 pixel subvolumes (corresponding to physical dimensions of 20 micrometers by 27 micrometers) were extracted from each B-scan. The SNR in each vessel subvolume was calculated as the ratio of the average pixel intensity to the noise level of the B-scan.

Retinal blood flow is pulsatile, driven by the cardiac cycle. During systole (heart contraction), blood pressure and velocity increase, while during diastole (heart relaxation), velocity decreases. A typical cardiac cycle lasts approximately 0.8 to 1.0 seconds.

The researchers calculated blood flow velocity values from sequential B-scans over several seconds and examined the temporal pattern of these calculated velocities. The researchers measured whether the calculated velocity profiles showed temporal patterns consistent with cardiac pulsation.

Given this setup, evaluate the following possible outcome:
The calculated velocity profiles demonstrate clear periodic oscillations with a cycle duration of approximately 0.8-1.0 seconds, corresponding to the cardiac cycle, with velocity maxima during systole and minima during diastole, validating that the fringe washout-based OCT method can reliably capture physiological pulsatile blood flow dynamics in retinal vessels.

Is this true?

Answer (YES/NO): YES